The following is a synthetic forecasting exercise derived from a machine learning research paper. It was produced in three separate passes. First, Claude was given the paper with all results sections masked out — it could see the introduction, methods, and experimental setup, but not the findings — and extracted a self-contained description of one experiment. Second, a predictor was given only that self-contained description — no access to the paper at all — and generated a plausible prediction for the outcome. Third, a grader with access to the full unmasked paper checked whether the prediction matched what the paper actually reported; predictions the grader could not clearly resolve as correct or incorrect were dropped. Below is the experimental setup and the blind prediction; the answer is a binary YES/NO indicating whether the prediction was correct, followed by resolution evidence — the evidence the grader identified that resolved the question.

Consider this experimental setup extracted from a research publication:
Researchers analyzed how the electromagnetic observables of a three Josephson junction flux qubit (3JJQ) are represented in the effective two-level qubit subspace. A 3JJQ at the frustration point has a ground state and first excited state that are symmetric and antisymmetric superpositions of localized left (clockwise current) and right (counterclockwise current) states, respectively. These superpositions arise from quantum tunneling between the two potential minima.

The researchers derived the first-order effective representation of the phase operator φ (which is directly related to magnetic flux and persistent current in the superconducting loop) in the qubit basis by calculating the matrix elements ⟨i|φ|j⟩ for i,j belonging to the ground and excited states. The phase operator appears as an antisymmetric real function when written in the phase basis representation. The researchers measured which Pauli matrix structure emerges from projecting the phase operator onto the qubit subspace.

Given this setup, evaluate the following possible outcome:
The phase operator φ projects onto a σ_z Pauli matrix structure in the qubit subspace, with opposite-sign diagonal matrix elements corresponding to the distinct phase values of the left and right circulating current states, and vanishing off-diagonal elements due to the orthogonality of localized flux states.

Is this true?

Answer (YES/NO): NO